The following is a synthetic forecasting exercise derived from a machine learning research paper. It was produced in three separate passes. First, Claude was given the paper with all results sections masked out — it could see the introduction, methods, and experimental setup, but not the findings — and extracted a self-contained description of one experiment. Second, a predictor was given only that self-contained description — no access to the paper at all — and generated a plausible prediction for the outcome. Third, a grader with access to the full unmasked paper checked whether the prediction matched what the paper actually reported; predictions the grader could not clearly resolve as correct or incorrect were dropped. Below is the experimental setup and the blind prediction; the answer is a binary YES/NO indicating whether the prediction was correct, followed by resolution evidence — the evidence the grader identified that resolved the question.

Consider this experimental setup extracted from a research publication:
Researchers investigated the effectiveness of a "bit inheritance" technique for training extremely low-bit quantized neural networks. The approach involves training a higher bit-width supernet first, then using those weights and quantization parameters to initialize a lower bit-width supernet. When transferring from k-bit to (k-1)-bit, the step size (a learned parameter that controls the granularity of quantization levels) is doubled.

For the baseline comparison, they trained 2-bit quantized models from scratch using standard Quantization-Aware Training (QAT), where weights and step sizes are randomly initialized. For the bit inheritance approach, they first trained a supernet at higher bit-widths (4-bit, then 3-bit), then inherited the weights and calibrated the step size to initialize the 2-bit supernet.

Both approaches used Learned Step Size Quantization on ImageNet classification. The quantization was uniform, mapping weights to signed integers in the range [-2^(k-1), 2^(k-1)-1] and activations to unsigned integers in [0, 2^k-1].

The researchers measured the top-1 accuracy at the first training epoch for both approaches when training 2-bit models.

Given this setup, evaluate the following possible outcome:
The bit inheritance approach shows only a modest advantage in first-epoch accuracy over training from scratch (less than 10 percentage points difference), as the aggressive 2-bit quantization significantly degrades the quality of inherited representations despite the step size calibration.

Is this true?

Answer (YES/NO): NO